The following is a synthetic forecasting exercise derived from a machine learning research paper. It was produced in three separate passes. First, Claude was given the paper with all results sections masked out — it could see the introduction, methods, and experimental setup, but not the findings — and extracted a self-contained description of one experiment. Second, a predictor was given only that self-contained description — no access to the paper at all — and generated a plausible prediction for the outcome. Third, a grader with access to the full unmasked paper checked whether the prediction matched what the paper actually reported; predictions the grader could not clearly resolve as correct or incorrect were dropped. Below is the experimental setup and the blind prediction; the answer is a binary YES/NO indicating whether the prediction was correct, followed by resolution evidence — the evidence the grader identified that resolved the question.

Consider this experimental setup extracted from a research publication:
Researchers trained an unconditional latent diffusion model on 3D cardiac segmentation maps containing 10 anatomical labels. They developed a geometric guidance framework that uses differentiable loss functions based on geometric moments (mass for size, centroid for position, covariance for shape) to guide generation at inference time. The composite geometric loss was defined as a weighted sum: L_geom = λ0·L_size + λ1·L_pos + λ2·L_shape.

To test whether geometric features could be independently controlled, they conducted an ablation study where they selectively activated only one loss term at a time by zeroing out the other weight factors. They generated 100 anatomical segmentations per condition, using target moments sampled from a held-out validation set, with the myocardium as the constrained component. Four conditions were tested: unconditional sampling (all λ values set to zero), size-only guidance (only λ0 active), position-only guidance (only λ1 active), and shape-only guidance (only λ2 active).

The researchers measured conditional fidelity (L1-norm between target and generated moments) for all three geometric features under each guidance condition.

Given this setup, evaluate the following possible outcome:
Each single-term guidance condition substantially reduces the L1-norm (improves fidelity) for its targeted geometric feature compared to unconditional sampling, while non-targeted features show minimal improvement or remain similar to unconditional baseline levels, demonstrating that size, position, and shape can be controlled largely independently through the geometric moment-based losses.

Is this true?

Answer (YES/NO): YES